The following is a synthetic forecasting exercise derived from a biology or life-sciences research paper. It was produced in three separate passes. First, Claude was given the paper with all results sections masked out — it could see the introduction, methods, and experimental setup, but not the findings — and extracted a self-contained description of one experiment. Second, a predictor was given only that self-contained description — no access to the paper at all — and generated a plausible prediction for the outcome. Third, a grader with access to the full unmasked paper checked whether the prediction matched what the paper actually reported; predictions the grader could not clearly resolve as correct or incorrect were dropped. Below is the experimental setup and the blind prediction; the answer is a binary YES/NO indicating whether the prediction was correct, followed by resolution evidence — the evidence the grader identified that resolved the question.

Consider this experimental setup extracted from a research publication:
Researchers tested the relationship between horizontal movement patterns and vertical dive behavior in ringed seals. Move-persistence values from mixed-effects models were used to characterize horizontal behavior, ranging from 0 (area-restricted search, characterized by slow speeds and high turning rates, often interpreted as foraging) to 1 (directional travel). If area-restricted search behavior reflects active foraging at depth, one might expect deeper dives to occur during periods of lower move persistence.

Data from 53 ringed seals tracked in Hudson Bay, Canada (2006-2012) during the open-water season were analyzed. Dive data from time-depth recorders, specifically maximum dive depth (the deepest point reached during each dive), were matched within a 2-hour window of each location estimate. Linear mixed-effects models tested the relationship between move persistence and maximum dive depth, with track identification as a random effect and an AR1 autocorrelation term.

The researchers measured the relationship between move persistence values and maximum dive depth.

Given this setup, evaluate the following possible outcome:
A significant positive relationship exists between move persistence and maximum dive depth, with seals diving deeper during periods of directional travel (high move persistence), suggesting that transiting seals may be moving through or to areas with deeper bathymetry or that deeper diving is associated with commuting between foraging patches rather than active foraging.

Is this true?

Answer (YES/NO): YES